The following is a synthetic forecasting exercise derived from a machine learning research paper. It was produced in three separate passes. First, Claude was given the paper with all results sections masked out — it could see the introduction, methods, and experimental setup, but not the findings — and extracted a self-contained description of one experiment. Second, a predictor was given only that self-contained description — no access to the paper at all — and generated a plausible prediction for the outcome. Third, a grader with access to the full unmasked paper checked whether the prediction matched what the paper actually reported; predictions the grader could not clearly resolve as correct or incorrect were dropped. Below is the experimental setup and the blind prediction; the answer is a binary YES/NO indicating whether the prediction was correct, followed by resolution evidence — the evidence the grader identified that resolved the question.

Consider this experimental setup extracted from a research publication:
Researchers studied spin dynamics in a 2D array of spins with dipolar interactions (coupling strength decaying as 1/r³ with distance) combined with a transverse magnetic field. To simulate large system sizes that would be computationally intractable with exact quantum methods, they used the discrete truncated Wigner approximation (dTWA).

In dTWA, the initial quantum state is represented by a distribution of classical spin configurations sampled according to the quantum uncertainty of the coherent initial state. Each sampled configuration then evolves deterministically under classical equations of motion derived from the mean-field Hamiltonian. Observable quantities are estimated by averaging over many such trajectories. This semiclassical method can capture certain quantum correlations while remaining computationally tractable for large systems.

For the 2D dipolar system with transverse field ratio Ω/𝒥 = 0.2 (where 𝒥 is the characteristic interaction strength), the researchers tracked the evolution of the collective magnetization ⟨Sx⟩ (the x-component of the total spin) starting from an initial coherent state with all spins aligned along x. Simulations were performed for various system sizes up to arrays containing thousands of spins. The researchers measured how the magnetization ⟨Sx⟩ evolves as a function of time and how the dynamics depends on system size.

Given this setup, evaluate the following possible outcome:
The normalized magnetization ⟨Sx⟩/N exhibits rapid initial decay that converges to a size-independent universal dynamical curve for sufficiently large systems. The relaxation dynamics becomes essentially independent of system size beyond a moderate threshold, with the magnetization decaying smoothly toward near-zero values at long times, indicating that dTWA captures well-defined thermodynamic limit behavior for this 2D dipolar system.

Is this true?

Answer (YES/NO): NO